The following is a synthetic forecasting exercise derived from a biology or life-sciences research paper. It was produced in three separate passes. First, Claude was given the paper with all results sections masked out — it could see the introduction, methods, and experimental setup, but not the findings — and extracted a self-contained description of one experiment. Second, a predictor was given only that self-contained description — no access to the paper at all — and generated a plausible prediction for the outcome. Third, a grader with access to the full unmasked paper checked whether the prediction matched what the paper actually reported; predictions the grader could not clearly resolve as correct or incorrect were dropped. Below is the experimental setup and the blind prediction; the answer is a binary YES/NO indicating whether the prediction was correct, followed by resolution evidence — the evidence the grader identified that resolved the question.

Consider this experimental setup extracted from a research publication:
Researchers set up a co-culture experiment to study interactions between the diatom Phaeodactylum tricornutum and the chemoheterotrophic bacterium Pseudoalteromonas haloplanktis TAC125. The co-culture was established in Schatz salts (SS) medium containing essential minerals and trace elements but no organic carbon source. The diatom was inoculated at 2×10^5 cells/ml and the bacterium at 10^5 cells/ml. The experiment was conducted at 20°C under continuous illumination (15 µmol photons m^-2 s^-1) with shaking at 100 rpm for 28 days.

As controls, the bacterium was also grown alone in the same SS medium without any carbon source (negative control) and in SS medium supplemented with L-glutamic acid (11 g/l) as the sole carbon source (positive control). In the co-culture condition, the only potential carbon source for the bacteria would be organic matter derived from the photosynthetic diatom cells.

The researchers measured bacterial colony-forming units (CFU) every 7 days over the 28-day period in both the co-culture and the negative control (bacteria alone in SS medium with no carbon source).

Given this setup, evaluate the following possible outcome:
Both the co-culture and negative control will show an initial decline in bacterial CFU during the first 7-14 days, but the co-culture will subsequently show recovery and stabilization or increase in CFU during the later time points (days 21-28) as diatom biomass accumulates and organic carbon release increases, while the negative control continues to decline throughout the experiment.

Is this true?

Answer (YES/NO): NO